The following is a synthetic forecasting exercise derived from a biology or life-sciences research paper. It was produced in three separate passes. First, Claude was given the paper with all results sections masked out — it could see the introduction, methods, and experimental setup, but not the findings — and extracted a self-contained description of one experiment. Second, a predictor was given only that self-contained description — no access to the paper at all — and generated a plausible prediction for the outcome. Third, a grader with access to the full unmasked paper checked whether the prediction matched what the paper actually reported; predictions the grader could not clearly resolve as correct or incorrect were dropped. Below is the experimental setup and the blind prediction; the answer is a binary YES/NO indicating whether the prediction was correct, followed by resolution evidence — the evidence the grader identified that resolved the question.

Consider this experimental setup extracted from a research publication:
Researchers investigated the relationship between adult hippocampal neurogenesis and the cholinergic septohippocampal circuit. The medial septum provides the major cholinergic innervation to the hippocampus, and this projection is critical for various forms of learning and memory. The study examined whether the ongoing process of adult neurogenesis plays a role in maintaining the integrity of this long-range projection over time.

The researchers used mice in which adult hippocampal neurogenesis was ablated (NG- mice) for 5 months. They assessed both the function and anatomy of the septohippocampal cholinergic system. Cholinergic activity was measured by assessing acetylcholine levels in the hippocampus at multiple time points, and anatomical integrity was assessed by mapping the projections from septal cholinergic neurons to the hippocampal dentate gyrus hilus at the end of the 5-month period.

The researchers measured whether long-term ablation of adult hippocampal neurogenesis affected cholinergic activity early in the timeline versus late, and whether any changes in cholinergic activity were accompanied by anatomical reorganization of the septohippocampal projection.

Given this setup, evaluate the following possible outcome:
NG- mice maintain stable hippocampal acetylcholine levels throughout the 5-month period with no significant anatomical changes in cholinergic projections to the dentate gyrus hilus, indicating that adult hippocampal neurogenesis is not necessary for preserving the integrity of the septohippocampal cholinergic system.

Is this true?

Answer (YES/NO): NO